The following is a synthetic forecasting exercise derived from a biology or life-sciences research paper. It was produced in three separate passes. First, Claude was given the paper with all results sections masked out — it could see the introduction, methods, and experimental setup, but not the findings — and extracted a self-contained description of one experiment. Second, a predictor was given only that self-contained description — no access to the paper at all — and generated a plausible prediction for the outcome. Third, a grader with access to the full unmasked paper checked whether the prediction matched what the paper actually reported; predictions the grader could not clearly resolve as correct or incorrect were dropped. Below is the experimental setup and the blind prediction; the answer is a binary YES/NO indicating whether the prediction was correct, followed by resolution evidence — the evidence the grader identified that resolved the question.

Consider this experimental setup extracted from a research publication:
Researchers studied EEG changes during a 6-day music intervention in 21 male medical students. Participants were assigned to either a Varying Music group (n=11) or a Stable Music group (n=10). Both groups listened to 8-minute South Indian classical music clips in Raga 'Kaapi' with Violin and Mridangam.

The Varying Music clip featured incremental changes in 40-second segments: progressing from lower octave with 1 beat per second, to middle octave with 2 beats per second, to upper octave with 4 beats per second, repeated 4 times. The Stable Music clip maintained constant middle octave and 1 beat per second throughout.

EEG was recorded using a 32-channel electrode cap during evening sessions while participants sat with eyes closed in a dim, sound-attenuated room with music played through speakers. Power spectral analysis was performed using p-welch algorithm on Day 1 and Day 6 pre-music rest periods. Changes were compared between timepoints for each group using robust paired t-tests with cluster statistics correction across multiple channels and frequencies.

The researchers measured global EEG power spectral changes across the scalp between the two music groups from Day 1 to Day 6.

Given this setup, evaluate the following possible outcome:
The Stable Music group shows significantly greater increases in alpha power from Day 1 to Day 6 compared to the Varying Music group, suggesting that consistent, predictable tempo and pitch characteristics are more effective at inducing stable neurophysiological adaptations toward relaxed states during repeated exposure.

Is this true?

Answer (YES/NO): NO